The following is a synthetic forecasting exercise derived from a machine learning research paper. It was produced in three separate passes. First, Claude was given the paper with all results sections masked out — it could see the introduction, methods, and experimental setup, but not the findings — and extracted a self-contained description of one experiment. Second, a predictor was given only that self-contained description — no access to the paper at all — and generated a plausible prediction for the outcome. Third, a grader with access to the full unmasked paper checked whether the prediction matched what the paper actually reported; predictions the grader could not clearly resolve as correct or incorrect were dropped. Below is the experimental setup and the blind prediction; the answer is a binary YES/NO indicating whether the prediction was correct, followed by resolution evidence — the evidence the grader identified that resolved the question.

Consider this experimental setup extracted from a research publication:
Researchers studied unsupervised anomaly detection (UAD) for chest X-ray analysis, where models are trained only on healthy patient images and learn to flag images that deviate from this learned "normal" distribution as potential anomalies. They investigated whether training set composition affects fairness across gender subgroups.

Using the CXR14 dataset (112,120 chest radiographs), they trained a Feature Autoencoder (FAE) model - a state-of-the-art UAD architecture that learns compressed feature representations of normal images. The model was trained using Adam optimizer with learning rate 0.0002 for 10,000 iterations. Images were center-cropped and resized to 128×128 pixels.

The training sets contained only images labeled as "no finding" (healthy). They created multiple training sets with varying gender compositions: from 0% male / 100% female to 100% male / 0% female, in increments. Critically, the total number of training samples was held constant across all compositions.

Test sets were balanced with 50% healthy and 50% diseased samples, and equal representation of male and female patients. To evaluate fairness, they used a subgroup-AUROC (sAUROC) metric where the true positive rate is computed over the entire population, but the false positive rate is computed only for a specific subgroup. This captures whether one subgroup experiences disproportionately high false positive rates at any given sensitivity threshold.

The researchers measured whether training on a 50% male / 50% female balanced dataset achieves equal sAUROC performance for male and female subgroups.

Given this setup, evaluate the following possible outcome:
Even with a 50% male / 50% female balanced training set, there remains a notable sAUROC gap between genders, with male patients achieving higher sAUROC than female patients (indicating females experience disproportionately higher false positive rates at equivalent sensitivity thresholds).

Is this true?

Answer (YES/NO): YES